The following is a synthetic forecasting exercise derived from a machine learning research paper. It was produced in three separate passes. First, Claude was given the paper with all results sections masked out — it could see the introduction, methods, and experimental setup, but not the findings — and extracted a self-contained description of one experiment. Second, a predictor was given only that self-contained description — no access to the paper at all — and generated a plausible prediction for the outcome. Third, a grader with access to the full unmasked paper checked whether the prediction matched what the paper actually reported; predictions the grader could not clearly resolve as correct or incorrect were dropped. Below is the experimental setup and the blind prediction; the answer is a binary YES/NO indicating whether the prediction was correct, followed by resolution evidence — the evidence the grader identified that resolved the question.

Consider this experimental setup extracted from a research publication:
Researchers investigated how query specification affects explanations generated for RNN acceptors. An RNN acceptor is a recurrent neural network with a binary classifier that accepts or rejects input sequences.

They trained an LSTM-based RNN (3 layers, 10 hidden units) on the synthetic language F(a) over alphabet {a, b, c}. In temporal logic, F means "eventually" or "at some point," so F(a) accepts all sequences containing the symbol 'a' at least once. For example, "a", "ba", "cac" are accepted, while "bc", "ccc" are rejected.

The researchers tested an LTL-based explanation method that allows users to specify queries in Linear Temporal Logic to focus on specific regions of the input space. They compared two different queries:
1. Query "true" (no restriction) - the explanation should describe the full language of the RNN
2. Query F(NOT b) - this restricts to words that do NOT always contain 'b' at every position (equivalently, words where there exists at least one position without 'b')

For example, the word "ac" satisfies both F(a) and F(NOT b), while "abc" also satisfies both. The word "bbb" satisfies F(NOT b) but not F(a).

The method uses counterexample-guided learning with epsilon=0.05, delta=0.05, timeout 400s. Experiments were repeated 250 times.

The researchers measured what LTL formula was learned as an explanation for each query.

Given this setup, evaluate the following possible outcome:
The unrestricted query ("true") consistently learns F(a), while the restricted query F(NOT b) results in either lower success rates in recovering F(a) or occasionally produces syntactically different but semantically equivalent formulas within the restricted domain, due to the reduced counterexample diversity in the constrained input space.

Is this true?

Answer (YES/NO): NO